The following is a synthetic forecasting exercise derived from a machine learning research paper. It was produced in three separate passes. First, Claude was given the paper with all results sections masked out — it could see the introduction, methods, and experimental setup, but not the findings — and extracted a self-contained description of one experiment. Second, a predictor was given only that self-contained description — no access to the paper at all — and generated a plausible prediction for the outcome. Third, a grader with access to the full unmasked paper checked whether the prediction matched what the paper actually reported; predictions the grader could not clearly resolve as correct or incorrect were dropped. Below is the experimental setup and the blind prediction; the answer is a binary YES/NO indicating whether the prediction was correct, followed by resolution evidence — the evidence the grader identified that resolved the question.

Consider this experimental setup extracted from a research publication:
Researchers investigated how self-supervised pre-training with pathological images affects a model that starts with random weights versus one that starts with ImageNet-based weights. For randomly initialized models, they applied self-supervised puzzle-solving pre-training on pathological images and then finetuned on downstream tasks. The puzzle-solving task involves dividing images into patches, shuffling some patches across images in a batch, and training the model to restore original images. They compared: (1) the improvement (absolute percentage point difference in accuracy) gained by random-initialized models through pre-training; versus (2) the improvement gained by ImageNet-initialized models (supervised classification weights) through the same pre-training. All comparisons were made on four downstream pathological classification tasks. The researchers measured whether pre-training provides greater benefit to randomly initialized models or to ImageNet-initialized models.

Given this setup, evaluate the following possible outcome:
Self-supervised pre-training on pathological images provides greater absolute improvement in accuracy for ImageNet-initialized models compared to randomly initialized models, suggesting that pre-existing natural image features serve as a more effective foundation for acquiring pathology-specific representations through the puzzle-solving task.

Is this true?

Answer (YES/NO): NO